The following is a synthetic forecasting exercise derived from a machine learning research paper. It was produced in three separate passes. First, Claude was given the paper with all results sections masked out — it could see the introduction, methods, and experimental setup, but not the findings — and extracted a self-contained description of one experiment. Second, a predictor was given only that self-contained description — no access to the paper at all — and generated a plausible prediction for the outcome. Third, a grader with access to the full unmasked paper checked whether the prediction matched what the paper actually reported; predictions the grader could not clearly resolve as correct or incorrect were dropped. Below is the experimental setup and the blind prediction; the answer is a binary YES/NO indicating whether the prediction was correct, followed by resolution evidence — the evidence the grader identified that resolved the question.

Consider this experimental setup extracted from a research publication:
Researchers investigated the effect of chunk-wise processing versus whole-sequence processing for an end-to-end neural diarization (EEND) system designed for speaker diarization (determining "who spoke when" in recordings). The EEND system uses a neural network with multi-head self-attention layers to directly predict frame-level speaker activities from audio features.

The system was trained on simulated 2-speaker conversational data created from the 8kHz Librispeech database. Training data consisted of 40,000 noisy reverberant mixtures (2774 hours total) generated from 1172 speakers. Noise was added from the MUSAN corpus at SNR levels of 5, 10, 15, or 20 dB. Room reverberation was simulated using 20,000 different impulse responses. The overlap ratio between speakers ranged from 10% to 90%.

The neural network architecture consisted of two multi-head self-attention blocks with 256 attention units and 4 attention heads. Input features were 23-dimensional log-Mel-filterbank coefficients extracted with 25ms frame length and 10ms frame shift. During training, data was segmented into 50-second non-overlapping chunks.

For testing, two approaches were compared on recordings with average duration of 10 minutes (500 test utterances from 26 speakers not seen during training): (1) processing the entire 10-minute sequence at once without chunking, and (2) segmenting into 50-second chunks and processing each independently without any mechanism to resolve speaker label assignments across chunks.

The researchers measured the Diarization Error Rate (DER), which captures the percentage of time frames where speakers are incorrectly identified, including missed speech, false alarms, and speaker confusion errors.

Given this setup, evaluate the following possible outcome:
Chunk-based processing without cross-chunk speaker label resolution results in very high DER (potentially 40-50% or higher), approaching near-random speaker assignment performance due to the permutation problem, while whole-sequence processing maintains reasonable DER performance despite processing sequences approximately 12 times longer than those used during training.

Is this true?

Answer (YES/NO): NO